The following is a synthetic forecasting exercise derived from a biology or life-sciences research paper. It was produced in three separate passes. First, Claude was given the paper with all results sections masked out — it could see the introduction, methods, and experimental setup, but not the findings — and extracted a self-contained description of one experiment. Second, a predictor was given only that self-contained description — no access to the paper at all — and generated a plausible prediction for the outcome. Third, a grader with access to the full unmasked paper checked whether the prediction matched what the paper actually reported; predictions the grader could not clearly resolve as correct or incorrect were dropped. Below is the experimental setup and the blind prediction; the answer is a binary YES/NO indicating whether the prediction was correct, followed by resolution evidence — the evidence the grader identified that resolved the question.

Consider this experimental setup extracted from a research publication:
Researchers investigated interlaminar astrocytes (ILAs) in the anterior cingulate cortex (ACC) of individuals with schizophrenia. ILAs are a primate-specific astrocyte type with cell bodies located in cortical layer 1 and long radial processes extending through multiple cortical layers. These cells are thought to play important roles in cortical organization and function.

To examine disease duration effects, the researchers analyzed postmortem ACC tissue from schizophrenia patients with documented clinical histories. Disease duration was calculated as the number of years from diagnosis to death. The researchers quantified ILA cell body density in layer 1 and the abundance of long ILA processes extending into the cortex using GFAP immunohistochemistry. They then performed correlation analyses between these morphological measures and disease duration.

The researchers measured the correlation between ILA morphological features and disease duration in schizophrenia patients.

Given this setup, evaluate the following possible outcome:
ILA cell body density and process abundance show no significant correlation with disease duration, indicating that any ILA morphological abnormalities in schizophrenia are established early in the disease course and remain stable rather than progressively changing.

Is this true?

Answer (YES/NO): NO